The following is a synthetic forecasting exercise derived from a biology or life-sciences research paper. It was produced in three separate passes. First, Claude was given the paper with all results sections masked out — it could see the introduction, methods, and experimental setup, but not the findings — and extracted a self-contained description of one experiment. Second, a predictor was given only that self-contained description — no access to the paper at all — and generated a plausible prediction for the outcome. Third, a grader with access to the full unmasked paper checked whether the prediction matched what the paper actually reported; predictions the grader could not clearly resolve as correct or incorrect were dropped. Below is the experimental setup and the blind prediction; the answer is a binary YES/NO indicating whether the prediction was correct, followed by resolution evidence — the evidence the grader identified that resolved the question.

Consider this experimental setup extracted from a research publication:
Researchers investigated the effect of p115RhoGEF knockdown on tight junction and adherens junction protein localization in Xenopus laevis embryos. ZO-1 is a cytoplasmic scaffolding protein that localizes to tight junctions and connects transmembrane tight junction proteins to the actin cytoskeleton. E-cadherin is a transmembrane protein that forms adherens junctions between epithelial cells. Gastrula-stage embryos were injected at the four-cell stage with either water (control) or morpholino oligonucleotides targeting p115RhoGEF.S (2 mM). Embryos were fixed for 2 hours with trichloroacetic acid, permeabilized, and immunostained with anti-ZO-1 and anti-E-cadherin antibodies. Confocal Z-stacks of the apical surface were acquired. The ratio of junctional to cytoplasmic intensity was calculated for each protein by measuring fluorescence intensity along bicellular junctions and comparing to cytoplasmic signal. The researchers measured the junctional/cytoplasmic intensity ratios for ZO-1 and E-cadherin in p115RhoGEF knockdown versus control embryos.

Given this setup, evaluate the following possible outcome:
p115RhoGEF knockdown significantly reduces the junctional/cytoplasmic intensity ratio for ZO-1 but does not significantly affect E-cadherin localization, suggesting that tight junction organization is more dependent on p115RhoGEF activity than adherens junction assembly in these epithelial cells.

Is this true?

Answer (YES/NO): NO